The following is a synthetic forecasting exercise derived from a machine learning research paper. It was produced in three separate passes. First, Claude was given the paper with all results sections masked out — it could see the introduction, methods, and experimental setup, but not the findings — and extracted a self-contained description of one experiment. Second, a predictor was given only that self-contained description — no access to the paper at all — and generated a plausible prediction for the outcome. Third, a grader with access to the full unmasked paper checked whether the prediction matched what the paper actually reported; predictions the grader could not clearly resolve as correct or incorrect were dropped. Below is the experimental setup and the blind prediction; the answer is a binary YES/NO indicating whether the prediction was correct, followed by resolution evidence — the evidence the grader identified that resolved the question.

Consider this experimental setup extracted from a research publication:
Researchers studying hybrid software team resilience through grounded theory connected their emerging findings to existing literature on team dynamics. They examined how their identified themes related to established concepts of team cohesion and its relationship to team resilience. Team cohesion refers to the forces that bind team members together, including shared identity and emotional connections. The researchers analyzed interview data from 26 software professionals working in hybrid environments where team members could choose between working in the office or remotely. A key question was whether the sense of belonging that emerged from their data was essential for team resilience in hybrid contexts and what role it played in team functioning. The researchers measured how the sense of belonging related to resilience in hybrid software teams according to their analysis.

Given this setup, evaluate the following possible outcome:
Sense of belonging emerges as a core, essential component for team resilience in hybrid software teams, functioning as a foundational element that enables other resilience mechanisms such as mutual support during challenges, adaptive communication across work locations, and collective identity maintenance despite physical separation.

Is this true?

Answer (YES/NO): NO